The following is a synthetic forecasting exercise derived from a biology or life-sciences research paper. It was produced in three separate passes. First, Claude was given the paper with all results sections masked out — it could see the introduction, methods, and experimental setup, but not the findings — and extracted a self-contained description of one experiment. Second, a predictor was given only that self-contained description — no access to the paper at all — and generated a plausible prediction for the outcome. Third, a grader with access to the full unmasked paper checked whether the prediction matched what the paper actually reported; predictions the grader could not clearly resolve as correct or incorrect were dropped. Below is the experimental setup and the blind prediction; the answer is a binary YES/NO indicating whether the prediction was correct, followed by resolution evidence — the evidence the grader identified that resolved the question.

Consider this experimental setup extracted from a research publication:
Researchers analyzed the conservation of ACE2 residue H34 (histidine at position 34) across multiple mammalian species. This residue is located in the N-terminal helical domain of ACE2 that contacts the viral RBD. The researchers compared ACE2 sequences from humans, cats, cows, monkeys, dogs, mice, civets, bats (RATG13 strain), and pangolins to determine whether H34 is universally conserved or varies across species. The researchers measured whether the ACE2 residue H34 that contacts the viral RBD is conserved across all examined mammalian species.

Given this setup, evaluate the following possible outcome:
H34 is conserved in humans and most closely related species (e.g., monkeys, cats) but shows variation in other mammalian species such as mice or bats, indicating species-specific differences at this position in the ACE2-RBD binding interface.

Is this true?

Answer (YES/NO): YES